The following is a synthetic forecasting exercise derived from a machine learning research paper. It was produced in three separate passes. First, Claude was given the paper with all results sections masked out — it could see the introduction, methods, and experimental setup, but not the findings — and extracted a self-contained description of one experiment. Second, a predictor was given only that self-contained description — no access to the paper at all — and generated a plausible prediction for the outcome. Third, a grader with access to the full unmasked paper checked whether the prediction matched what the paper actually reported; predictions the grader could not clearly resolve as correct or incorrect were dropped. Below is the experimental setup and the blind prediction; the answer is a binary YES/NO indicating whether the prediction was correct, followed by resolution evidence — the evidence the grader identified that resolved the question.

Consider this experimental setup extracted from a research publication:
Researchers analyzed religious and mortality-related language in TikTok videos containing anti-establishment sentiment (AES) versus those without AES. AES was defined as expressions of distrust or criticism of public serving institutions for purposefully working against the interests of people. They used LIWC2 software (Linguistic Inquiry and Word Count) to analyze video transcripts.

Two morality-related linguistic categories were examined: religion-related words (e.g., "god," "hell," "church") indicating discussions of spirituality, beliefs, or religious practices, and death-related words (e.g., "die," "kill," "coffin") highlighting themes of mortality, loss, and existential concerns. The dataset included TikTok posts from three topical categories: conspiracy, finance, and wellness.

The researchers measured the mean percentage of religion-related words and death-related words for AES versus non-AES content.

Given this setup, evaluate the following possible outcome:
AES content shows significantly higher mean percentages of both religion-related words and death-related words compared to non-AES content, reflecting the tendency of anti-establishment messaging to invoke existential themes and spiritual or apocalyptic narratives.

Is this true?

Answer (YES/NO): YES